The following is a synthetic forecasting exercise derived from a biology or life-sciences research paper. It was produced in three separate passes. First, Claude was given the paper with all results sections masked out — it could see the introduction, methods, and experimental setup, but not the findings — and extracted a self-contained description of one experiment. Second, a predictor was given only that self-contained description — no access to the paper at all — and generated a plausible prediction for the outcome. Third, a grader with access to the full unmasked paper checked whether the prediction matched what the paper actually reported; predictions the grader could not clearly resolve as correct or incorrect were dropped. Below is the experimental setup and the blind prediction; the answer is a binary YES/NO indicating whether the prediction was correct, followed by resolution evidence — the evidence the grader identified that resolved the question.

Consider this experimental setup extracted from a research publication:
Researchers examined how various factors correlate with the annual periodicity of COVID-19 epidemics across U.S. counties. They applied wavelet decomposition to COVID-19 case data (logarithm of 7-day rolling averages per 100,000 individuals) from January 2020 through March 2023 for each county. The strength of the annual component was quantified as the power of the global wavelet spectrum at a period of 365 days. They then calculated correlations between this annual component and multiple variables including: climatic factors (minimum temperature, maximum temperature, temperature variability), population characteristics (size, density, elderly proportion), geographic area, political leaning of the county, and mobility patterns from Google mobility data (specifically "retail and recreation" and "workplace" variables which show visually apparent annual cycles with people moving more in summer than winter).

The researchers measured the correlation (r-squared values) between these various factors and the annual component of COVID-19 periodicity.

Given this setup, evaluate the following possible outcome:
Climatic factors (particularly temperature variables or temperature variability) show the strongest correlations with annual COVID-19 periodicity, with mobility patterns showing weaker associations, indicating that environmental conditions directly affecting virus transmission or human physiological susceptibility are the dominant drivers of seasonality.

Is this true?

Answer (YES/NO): YES